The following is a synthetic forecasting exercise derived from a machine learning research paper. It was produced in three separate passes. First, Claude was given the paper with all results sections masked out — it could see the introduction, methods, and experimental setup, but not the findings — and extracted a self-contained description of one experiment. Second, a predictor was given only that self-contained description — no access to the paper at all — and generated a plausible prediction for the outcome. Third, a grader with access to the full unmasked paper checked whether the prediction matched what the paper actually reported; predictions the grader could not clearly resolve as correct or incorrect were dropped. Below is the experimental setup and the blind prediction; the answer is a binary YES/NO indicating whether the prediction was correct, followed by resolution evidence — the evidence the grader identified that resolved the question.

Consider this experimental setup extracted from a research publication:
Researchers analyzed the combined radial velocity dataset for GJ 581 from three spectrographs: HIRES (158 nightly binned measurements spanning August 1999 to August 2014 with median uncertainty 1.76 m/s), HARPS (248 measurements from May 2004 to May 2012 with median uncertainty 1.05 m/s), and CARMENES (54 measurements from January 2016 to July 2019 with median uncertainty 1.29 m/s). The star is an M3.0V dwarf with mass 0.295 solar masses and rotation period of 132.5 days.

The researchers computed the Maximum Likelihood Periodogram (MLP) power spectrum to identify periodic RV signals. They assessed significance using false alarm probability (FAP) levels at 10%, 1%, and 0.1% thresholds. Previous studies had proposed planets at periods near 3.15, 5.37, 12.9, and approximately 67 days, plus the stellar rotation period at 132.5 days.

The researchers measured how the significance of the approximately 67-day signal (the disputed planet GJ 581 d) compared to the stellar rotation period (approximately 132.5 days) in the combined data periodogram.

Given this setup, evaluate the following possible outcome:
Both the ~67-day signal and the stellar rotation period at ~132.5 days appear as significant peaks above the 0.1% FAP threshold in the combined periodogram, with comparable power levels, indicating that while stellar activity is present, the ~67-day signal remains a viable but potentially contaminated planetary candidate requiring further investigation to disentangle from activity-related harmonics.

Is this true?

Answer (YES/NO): NO